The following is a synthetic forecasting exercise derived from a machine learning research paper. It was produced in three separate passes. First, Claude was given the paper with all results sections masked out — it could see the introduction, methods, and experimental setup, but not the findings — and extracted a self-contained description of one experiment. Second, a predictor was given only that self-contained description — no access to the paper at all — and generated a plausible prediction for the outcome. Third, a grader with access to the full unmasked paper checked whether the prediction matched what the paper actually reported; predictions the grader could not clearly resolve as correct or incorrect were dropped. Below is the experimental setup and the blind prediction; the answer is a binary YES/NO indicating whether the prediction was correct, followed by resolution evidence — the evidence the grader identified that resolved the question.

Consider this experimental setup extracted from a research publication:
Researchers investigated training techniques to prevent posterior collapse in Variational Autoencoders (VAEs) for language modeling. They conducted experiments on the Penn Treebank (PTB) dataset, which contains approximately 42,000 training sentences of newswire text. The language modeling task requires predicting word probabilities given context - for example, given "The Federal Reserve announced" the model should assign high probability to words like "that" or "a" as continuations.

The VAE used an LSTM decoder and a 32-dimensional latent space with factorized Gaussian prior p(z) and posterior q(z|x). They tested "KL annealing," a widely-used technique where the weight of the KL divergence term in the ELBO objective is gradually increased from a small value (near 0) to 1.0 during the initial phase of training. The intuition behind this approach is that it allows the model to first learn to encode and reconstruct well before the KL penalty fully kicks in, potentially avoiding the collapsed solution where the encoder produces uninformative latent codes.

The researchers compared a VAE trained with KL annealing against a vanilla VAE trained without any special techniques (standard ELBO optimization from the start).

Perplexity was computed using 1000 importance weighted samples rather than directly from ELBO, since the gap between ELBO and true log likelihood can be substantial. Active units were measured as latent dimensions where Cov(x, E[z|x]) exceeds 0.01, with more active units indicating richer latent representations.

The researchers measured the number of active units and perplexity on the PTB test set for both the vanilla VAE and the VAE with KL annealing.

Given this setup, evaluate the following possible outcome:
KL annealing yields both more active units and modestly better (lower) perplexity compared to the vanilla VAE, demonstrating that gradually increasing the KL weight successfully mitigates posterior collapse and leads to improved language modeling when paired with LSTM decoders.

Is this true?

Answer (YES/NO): NO